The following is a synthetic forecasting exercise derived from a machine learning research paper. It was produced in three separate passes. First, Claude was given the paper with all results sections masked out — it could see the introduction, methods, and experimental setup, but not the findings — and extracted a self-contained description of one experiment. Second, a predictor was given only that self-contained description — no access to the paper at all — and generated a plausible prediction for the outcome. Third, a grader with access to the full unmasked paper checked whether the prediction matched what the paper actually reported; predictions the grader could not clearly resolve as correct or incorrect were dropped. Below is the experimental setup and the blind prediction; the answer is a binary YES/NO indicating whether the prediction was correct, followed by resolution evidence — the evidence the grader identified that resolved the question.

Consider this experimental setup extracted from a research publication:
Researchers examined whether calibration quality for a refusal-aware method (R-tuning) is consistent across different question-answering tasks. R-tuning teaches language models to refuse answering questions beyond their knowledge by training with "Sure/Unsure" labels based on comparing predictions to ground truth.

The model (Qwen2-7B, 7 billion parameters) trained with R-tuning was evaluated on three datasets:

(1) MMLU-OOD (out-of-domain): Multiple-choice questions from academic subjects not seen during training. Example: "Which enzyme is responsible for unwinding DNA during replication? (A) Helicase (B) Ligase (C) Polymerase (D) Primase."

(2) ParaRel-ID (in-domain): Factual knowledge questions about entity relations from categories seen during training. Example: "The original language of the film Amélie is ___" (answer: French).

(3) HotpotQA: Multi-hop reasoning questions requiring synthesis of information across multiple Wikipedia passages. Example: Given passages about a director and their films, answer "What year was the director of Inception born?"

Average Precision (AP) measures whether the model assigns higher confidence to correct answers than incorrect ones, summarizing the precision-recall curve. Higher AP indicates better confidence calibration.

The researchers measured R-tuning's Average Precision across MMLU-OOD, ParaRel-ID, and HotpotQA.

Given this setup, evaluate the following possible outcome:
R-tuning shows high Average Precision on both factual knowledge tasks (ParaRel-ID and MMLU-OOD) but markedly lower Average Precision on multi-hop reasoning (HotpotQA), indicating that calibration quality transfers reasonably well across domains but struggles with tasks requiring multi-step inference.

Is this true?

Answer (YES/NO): YES